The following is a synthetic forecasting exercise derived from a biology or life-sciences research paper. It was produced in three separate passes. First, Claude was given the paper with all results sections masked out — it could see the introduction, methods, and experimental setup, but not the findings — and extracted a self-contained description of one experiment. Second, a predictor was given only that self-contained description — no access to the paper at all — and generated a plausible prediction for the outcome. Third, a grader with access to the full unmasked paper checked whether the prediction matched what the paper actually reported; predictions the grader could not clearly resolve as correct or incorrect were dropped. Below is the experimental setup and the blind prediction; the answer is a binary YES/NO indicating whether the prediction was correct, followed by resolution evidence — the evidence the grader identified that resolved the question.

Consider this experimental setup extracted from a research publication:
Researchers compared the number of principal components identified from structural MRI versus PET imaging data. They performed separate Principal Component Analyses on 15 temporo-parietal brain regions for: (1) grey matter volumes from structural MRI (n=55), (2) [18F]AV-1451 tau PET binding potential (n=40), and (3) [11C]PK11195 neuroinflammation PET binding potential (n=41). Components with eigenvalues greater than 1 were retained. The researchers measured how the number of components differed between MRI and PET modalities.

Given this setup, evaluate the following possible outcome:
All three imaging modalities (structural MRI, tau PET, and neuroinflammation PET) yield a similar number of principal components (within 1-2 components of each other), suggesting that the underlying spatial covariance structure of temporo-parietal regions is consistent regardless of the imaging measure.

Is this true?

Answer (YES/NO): NO